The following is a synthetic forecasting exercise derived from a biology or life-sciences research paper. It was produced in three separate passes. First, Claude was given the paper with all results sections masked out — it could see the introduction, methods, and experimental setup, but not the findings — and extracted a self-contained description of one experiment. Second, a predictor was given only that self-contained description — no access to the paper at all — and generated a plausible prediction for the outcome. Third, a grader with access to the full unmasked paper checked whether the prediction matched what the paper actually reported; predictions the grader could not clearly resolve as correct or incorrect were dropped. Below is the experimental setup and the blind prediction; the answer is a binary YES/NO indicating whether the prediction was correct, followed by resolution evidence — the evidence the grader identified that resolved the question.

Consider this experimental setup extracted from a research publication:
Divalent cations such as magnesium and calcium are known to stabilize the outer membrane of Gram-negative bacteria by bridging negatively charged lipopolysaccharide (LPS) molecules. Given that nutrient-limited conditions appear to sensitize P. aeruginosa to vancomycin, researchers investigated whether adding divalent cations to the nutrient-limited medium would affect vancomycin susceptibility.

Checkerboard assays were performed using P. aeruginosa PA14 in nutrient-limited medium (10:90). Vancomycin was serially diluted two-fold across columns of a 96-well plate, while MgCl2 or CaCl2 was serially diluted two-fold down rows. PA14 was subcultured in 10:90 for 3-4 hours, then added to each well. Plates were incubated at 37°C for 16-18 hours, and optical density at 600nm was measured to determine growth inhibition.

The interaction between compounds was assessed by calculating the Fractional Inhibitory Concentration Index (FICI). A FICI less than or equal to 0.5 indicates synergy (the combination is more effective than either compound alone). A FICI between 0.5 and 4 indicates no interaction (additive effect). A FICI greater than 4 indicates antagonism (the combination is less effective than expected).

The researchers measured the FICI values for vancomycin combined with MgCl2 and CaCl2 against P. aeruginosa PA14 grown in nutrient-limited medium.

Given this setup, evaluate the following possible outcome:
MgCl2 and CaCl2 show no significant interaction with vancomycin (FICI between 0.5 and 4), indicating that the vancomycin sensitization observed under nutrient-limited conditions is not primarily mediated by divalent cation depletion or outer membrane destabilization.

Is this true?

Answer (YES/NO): YES